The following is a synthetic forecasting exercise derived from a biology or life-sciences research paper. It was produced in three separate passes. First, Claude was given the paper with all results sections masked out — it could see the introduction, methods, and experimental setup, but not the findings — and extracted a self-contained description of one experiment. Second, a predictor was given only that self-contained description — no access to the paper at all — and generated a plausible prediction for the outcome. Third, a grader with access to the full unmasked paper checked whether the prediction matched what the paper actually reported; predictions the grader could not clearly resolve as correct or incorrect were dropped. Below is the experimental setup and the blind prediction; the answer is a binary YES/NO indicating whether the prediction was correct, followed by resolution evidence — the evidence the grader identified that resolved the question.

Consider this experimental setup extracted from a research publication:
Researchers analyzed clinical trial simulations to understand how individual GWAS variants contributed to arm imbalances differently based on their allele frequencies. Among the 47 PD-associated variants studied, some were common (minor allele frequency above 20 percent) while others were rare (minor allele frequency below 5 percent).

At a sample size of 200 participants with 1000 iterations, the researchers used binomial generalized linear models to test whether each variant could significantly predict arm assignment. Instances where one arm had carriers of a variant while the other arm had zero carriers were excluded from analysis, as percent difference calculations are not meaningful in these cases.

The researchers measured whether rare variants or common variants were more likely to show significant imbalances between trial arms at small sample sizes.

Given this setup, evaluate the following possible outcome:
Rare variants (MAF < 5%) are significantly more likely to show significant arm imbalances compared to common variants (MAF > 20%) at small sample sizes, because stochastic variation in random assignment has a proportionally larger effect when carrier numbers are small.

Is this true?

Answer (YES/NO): NO